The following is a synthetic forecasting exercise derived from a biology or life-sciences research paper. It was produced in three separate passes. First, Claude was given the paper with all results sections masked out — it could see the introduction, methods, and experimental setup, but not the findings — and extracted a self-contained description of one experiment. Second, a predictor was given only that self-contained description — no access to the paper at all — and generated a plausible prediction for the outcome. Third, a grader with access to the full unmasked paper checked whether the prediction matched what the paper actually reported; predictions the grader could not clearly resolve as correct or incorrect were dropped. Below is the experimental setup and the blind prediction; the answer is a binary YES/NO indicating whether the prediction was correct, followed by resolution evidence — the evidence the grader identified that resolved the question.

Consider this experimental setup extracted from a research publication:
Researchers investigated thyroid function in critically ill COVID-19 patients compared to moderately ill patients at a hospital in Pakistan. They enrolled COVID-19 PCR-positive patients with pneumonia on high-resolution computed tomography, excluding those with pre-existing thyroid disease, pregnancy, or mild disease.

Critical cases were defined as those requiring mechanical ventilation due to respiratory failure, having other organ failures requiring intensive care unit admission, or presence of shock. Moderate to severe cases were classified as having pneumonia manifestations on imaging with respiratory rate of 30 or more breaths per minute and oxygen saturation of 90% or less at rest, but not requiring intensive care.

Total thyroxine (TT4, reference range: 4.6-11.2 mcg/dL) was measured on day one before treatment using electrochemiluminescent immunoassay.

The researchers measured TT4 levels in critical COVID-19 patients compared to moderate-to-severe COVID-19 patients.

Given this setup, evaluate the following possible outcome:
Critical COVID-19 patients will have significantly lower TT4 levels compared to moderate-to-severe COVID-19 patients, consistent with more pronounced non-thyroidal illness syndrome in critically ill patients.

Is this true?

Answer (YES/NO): NO